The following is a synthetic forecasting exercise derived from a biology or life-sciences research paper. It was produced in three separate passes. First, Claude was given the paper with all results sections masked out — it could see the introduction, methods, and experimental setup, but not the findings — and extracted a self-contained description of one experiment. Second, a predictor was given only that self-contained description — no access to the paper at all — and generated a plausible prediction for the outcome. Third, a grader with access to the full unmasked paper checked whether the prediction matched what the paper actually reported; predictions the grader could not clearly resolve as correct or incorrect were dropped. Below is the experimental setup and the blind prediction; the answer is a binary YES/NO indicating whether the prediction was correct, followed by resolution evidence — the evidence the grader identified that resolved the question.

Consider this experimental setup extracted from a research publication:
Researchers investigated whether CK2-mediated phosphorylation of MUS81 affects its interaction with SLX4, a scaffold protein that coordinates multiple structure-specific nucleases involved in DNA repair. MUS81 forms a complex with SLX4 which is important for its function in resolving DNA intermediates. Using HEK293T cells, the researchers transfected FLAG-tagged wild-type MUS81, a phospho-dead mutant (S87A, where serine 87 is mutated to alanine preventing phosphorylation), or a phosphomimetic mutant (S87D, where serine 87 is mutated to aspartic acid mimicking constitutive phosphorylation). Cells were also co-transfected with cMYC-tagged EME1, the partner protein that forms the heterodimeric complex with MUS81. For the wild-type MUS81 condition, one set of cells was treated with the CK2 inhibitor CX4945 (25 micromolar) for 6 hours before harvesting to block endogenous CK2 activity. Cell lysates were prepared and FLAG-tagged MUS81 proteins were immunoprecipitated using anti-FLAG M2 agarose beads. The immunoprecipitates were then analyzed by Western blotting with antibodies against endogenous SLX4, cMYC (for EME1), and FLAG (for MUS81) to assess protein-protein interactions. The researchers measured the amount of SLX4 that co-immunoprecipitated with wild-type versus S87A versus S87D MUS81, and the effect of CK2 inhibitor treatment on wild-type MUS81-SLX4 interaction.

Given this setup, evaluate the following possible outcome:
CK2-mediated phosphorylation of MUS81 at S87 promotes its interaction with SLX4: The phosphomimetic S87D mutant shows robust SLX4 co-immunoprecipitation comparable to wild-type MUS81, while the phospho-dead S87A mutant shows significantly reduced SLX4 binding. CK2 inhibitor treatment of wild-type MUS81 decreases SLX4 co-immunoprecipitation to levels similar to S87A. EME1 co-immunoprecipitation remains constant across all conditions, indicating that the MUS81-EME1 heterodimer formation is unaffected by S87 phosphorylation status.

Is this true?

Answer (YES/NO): NO